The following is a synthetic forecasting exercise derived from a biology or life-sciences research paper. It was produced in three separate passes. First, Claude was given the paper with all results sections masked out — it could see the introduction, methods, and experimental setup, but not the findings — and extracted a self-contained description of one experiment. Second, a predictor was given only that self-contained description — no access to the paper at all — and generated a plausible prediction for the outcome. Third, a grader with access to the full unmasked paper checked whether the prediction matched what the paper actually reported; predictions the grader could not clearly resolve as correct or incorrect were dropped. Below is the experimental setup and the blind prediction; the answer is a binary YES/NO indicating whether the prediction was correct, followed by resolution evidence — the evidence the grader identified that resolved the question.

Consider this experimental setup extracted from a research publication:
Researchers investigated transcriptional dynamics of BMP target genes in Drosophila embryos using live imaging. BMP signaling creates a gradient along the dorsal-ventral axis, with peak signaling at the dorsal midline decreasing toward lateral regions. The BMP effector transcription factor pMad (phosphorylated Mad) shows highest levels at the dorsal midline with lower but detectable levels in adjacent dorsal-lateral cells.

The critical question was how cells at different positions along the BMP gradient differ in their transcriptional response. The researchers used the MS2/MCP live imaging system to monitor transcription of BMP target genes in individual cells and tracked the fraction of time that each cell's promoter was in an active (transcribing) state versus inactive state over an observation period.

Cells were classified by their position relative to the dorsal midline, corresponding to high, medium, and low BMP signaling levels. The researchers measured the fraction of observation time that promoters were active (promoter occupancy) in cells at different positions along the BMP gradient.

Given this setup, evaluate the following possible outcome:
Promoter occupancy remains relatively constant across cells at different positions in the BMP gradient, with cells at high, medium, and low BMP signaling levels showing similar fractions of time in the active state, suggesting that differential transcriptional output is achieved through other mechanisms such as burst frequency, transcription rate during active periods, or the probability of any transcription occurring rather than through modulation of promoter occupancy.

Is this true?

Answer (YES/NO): NO